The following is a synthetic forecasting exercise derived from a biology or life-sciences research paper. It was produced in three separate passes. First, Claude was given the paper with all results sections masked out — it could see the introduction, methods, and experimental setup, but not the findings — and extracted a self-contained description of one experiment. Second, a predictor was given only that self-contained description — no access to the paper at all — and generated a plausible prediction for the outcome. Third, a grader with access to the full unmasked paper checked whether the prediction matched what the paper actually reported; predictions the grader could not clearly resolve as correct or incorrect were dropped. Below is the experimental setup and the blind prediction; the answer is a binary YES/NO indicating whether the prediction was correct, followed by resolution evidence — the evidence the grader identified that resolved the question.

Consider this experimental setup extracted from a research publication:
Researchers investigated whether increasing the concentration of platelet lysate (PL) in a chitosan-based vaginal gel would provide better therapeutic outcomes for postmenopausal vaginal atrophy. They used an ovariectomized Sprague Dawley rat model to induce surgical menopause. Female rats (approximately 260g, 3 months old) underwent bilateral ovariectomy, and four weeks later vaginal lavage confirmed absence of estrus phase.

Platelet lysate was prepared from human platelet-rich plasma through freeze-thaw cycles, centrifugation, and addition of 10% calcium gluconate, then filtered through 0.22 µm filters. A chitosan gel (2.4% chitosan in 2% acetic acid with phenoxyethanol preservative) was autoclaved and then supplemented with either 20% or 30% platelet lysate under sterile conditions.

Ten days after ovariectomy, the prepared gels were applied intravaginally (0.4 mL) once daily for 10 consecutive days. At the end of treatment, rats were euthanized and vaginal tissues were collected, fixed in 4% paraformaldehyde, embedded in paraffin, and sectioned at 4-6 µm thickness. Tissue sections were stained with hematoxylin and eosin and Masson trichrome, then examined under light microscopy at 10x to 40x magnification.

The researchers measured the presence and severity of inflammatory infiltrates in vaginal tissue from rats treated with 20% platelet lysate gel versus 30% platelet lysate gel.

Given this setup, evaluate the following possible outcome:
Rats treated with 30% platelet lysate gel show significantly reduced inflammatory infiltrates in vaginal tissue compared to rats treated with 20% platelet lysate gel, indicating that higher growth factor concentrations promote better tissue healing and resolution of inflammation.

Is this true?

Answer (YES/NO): NO